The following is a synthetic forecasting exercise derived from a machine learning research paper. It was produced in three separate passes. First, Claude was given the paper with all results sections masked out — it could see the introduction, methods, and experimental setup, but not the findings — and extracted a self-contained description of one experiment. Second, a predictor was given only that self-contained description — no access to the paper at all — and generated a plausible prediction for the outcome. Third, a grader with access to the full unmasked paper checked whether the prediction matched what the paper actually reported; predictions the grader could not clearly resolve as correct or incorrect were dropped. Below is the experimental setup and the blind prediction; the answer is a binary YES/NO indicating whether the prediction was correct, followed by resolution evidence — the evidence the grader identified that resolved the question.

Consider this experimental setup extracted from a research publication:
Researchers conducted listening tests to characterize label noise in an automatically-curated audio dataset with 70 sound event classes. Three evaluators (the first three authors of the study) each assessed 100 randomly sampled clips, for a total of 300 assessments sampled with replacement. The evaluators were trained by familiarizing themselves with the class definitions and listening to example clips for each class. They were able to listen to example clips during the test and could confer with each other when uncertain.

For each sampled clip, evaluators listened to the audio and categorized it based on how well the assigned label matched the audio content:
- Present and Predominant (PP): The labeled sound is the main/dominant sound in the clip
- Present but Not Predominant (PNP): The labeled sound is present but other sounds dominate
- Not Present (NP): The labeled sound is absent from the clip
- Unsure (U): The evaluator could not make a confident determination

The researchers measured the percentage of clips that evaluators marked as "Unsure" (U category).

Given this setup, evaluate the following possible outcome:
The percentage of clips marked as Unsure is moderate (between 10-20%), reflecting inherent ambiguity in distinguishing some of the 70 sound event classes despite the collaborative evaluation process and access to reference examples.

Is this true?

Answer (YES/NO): NO